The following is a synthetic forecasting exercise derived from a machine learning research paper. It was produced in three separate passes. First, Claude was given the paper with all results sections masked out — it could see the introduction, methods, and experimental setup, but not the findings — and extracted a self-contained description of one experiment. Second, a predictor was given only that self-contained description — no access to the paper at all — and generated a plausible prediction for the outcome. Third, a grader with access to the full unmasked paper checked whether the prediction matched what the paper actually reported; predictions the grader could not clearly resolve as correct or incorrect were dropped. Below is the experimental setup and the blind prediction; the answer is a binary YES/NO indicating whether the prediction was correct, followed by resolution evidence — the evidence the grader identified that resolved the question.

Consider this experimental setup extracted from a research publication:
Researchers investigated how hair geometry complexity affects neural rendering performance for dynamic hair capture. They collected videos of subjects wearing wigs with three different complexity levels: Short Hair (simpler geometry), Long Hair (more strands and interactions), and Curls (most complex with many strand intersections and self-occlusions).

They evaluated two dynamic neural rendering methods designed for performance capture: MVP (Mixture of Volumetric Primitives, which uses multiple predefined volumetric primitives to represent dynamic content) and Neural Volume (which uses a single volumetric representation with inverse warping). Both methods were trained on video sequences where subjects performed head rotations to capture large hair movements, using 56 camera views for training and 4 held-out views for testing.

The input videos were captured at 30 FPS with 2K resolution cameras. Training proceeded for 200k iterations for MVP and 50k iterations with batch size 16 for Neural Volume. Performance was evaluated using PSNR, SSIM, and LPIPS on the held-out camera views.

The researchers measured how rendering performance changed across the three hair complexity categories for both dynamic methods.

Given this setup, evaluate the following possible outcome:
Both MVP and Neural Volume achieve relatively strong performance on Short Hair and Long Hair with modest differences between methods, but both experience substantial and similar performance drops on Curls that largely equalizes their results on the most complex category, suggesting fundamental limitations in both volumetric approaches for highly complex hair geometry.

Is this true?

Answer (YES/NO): NO